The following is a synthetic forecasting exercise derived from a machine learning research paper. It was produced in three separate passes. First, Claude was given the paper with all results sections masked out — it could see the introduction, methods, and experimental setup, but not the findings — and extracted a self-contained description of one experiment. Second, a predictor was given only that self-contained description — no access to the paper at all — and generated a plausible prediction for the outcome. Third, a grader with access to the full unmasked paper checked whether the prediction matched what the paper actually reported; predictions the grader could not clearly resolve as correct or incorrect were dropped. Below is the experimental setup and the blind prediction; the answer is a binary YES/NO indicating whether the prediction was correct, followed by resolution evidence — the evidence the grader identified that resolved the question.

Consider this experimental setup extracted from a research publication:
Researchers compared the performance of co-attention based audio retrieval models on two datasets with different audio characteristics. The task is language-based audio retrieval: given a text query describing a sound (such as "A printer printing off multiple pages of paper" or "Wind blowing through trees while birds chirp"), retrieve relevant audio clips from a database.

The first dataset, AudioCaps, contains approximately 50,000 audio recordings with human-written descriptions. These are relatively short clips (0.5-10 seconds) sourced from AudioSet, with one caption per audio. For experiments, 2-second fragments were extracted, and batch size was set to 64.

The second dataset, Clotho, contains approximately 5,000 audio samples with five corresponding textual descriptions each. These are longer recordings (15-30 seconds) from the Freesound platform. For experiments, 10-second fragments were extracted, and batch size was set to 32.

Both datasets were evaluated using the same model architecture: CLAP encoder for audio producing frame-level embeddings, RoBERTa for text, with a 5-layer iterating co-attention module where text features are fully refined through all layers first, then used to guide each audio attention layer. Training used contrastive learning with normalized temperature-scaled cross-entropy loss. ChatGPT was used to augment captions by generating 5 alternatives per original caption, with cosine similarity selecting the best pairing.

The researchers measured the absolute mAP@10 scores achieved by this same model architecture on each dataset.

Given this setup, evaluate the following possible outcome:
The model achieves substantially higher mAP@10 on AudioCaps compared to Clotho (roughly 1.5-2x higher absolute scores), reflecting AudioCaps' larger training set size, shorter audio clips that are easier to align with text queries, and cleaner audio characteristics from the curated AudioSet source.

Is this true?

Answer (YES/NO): NO